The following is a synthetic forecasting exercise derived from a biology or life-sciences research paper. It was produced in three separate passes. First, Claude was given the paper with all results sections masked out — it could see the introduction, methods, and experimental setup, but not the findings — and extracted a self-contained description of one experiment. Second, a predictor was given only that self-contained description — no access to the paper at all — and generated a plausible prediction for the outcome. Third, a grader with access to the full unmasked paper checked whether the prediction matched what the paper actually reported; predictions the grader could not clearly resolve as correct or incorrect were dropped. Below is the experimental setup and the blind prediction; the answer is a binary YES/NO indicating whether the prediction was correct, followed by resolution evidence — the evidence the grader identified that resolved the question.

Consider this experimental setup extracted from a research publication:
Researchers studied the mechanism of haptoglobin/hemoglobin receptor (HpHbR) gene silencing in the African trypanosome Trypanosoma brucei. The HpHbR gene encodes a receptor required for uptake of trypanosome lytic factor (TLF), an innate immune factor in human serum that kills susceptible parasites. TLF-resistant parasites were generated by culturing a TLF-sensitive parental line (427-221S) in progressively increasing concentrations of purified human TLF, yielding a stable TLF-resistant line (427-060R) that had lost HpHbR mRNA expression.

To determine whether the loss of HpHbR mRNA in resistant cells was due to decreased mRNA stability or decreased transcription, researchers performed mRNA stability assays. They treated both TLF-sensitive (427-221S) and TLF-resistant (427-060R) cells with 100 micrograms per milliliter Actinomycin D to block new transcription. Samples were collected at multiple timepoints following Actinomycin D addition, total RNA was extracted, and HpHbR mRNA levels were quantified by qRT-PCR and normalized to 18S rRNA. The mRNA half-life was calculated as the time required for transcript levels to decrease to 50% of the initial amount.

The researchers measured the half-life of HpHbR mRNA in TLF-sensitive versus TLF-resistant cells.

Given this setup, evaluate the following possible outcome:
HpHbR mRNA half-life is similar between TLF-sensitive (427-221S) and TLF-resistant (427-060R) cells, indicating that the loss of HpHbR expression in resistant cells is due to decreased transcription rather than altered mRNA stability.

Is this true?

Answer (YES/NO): YES